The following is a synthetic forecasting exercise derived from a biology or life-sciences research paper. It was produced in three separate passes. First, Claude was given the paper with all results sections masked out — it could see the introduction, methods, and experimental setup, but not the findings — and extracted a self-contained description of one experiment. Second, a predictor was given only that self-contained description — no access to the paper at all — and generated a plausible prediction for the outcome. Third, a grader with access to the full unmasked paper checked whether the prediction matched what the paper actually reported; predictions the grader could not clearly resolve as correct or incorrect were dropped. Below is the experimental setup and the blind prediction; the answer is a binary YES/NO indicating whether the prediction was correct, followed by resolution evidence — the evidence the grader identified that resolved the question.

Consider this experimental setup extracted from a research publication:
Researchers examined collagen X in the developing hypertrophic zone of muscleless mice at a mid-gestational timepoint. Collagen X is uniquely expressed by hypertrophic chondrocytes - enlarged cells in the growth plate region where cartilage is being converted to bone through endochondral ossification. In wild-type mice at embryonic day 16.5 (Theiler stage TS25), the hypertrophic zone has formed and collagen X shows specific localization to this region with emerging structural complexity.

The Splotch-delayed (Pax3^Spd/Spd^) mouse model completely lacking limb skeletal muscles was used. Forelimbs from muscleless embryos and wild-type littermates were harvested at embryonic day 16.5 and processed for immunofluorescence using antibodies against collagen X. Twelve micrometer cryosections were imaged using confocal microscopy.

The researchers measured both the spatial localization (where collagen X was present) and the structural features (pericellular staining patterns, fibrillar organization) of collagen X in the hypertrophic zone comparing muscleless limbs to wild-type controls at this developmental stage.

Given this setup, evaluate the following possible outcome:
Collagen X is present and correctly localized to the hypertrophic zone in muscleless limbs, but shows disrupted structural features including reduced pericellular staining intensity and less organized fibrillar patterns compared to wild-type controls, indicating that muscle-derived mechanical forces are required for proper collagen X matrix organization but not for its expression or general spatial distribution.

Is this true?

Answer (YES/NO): NO